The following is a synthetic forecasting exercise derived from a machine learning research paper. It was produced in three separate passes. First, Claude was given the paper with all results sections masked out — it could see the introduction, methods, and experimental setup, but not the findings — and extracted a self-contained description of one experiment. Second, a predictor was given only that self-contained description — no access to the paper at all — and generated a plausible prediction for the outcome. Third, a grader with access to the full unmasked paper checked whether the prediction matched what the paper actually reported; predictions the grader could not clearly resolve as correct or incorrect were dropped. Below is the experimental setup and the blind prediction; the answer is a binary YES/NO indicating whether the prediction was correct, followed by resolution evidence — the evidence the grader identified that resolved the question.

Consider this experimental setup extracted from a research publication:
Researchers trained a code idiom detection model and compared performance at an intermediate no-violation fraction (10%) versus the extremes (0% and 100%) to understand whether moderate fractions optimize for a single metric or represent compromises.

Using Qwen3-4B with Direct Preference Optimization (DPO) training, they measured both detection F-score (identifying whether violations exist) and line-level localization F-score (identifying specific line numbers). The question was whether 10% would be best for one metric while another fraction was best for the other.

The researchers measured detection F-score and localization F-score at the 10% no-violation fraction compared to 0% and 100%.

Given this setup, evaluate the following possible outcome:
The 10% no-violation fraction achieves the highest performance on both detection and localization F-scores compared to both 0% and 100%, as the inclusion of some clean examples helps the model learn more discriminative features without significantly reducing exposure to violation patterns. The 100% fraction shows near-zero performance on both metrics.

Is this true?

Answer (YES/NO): NO